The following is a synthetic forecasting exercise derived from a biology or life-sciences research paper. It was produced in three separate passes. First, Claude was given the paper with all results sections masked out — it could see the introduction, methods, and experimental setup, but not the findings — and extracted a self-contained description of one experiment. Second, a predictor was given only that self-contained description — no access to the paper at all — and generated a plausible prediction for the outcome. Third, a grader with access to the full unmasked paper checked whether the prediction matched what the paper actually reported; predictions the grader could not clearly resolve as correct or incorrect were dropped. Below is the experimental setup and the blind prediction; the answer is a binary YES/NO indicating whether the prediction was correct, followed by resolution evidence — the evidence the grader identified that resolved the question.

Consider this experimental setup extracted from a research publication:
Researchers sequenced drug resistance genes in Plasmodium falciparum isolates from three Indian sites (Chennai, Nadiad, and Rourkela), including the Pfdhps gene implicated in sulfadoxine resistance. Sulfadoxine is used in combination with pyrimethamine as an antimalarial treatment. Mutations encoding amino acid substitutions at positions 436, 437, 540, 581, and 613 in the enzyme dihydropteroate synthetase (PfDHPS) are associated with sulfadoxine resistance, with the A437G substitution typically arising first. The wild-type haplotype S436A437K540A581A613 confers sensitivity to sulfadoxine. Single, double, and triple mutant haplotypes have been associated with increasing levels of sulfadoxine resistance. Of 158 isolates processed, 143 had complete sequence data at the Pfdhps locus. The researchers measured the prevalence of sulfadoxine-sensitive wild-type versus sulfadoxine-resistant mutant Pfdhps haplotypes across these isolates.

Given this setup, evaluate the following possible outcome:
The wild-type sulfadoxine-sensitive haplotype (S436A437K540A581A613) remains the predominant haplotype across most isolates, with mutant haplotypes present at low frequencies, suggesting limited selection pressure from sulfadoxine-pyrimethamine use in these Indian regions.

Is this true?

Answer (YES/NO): YES